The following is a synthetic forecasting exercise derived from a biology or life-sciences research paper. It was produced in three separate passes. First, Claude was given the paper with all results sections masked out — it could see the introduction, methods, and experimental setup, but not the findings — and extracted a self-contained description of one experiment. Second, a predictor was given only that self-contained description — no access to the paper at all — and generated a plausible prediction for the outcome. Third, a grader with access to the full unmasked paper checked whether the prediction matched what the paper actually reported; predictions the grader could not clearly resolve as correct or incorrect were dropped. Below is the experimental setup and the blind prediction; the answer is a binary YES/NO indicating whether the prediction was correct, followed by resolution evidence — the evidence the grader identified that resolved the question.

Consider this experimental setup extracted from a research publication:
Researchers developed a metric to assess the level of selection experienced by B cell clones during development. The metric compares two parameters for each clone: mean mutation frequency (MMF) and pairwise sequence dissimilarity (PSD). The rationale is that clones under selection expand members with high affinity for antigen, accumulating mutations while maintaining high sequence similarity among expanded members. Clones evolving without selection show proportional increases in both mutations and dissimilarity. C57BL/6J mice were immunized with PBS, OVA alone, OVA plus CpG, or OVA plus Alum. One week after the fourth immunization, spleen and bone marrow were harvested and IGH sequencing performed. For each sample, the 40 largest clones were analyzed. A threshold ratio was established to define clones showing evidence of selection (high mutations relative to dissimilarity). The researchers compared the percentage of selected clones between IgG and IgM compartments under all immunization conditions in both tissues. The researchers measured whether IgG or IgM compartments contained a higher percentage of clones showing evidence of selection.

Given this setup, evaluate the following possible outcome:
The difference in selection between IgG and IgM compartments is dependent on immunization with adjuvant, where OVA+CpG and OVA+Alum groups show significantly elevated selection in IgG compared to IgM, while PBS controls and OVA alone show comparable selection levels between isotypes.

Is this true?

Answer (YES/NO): NO